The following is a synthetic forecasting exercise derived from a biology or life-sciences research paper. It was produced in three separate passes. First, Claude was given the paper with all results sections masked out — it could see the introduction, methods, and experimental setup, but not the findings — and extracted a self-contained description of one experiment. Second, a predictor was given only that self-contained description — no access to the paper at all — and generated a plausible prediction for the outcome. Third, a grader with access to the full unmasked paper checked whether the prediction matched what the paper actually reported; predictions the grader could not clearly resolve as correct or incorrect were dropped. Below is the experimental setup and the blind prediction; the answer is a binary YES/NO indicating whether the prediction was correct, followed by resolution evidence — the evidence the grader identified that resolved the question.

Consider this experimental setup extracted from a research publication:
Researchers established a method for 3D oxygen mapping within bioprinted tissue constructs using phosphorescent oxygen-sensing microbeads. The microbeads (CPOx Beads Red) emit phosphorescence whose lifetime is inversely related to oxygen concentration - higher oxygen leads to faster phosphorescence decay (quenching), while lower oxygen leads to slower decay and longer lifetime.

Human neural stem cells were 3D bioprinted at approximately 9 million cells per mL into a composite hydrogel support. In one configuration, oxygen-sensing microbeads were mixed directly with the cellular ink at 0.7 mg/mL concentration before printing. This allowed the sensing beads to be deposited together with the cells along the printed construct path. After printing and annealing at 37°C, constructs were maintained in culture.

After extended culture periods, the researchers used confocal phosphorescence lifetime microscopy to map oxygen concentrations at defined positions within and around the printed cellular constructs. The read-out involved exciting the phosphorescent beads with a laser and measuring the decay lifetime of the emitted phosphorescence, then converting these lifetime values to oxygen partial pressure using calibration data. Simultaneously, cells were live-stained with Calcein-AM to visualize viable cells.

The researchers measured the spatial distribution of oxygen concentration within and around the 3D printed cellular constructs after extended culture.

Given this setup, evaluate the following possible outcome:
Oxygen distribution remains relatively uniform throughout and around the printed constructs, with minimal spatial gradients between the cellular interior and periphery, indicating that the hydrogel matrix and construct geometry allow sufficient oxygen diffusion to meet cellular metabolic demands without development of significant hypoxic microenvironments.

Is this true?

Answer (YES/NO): NO